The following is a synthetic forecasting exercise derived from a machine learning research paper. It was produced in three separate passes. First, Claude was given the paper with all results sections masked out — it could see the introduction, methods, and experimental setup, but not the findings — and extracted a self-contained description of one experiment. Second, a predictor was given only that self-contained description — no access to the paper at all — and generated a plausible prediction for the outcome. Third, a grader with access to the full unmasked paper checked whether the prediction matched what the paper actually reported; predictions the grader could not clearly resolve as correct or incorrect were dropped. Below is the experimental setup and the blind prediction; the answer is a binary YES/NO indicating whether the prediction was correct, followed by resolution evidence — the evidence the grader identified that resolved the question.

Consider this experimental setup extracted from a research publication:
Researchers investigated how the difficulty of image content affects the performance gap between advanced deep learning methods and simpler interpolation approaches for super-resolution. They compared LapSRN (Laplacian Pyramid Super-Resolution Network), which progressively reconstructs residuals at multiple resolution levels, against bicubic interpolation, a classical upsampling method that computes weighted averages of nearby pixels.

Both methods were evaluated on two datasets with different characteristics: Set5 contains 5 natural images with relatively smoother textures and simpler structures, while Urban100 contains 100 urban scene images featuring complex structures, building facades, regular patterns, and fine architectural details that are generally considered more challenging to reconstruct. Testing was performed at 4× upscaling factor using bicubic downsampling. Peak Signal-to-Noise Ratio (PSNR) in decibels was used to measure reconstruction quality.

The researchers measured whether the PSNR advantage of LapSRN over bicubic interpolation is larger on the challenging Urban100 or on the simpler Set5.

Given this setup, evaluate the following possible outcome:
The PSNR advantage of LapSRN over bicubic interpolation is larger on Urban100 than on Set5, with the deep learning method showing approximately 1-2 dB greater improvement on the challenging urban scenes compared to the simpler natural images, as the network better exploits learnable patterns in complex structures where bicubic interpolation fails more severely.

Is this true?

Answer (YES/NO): NO